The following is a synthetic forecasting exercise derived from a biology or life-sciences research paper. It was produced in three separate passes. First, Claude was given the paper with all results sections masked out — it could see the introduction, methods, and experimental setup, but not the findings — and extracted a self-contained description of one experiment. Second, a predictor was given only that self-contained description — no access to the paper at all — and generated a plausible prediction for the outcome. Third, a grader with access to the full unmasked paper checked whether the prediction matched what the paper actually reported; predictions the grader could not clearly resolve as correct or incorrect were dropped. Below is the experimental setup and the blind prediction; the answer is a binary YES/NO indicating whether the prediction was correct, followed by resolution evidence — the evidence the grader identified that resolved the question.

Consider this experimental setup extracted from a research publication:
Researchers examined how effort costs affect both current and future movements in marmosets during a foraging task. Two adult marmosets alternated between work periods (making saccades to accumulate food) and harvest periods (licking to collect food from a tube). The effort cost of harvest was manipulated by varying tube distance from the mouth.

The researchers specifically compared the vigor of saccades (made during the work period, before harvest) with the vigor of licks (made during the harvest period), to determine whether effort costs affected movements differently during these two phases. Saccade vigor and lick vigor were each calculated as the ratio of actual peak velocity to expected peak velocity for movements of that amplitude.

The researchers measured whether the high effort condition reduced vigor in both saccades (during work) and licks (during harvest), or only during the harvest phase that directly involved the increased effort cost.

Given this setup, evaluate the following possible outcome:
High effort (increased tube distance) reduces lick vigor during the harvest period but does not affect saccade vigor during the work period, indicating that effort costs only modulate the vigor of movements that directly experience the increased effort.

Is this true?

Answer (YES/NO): NO